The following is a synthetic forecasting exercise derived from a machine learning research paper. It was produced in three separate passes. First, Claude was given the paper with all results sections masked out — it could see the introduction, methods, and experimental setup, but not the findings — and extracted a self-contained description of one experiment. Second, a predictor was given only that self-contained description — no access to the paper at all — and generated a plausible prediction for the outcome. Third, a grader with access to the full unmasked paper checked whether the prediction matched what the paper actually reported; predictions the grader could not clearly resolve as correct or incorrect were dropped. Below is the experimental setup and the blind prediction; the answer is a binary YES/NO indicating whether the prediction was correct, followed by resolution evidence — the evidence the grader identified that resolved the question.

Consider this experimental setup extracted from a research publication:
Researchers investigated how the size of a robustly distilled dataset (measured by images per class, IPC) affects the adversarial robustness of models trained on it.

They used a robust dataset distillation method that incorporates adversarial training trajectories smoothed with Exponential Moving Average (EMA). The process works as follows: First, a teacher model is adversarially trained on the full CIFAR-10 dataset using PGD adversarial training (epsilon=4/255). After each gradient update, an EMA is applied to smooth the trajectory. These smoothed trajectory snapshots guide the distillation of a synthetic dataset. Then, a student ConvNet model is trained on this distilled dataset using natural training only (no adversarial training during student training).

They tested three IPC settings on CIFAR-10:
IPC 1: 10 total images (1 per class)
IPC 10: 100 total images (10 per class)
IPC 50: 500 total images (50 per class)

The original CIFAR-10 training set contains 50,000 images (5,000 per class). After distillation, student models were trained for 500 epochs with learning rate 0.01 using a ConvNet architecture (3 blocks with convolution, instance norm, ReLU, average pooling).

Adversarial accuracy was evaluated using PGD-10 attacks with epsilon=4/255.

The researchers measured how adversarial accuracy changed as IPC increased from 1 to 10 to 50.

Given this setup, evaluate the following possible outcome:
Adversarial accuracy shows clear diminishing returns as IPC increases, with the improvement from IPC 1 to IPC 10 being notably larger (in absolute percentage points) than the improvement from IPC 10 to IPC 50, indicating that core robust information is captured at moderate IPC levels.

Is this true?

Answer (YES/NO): NO